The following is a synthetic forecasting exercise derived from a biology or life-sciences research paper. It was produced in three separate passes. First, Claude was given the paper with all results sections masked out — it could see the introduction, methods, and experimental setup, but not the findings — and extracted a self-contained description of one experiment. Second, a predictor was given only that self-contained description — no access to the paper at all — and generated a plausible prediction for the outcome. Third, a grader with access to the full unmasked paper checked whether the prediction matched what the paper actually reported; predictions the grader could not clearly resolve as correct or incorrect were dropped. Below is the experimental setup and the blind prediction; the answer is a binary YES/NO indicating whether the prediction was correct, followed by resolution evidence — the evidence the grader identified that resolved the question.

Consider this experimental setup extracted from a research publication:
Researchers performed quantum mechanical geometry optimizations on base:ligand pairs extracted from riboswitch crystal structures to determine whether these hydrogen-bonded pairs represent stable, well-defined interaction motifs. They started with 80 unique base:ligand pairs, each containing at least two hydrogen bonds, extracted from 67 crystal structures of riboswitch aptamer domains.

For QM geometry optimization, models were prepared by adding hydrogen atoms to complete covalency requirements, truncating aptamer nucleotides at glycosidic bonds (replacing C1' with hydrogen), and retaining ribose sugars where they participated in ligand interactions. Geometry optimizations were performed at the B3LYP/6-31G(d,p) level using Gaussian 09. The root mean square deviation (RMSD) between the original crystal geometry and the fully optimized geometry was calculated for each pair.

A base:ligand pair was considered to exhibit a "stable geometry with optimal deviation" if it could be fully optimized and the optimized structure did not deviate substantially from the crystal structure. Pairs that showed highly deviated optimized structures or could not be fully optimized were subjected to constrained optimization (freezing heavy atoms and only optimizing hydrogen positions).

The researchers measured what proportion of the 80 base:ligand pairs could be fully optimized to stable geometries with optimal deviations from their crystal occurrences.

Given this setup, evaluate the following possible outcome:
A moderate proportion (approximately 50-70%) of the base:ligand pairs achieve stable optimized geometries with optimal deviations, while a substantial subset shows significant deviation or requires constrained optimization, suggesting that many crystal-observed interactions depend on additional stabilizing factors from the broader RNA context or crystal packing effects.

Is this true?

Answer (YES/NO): NO